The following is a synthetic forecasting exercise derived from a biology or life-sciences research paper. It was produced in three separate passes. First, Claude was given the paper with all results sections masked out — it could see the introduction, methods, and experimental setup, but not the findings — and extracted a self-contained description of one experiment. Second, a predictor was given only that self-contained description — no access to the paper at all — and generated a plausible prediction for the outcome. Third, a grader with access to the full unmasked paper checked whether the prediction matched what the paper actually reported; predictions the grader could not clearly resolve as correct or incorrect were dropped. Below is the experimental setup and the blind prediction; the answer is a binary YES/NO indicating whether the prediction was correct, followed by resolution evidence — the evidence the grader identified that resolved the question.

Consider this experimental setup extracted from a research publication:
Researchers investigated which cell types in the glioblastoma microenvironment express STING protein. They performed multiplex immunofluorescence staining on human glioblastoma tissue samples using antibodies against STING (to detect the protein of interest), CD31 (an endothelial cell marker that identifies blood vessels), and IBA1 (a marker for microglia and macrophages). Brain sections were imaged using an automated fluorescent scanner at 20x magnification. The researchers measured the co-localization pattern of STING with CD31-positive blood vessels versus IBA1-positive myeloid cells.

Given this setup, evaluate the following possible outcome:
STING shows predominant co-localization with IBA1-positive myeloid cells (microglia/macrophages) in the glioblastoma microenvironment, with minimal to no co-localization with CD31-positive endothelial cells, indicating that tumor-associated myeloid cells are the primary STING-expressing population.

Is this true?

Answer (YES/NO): NO